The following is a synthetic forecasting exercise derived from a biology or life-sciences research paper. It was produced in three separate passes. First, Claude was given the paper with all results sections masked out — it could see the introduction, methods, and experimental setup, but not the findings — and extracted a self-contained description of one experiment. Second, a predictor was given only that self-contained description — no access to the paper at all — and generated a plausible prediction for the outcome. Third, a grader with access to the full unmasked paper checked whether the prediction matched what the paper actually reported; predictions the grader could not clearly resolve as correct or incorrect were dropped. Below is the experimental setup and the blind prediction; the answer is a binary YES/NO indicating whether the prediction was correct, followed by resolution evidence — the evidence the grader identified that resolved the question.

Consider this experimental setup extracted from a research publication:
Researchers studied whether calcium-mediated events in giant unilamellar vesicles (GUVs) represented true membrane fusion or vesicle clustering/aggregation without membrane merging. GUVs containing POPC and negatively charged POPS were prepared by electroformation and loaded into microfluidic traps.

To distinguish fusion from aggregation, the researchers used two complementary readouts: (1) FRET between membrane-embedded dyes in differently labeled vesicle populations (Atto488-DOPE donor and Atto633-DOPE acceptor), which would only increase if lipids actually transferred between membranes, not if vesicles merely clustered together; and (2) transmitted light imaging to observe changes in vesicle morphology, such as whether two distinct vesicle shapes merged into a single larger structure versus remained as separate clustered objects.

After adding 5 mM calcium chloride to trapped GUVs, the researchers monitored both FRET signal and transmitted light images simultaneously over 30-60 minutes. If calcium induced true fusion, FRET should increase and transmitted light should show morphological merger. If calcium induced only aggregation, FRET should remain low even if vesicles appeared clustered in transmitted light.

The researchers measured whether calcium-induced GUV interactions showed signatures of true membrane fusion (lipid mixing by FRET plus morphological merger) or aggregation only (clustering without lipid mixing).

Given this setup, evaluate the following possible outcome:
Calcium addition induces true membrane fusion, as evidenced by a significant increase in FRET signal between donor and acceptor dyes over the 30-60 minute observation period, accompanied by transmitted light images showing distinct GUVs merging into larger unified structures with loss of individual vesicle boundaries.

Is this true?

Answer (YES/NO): NO